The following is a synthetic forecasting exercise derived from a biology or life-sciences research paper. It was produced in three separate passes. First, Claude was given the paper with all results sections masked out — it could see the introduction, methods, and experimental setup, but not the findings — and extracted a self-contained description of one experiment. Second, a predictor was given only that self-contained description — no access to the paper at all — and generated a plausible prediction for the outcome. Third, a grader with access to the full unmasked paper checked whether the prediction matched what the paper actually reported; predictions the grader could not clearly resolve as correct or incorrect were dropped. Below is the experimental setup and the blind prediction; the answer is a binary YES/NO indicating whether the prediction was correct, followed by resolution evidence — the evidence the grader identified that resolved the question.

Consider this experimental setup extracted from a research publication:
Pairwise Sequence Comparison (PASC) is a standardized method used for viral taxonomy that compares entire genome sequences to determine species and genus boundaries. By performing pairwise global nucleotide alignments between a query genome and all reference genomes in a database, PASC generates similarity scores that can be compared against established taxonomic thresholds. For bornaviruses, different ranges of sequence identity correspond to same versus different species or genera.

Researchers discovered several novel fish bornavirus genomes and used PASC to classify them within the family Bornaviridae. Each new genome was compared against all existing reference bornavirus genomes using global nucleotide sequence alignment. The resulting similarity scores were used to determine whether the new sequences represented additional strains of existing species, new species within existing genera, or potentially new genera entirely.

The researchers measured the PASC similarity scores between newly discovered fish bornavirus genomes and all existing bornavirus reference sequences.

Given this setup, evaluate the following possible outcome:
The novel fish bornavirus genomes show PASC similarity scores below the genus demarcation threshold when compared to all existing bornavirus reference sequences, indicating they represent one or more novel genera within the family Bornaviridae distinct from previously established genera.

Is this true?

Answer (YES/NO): NO